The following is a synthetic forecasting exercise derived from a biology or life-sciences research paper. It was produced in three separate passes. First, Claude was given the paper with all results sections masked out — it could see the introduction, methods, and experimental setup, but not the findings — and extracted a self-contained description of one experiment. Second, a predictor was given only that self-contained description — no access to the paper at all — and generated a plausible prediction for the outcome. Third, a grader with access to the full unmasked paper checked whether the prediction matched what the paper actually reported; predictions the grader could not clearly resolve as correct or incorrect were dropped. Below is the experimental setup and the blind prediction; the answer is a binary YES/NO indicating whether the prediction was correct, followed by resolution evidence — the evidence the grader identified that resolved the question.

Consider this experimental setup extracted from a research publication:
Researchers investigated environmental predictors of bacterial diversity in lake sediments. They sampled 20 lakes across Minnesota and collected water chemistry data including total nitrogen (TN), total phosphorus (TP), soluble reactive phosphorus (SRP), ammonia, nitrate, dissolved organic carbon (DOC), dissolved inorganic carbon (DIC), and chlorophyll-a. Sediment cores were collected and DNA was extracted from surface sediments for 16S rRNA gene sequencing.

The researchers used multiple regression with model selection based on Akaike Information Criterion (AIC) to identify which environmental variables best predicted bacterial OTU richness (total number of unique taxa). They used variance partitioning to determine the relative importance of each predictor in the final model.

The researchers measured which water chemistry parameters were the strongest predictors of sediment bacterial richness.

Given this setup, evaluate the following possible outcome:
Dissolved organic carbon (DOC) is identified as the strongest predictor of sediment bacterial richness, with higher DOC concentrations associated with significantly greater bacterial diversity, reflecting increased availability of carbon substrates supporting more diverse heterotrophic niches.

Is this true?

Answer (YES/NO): NO